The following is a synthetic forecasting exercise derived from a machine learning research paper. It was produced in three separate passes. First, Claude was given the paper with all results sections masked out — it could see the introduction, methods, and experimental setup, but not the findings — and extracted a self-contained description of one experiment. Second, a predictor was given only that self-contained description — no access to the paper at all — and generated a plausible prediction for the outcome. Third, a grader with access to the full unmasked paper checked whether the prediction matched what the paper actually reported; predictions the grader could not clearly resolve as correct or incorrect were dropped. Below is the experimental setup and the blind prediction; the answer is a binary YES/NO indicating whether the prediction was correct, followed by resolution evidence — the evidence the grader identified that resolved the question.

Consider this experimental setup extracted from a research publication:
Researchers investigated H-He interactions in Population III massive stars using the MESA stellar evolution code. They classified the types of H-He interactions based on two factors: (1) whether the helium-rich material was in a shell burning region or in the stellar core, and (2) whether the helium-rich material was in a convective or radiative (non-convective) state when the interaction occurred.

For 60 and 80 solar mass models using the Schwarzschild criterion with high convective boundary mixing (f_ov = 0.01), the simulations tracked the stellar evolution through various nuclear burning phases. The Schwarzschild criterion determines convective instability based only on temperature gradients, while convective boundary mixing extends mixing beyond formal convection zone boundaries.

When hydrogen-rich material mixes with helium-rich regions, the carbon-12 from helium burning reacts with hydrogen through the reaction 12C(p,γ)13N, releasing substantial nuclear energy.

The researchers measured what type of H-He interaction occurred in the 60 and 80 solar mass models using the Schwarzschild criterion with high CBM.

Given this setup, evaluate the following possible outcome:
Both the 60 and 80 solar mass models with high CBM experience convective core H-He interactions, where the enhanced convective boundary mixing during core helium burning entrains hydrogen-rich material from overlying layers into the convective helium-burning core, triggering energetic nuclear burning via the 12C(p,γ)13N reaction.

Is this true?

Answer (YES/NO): NO